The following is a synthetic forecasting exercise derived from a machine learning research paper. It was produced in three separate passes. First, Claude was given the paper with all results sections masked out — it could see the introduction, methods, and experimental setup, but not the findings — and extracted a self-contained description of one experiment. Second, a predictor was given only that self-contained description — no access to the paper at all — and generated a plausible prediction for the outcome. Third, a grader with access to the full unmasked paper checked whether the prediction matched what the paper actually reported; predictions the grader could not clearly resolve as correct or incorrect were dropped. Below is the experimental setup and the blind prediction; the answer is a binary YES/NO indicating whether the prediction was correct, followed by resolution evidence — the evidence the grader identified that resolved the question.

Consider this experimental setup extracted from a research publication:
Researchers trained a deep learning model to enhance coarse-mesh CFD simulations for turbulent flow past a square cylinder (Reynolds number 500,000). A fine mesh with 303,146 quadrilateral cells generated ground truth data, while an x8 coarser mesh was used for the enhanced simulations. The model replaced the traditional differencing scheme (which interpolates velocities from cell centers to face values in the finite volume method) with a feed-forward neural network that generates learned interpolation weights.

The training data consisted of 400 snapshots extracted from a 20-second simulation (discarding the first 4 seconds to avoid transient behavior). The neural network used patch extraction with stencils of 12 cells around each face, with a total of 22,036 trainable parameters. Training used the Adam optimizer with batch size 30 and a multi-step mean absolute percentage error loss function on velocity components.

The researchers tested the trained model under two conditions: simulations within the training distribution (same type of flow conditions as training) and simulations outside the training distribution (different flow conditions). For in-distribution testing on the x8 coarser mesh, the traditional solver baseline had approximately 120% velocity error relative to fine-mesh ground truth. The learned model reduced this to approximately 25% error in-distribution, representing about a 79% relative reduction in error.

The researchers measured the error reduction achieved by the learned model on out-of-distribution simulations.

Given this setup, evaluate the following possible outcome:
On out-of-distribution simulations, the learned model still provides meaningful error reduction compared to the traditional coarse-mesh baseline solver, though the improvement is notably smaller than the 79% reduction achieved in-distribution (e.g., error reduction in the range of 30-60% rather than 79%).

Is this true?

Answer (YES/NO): YES